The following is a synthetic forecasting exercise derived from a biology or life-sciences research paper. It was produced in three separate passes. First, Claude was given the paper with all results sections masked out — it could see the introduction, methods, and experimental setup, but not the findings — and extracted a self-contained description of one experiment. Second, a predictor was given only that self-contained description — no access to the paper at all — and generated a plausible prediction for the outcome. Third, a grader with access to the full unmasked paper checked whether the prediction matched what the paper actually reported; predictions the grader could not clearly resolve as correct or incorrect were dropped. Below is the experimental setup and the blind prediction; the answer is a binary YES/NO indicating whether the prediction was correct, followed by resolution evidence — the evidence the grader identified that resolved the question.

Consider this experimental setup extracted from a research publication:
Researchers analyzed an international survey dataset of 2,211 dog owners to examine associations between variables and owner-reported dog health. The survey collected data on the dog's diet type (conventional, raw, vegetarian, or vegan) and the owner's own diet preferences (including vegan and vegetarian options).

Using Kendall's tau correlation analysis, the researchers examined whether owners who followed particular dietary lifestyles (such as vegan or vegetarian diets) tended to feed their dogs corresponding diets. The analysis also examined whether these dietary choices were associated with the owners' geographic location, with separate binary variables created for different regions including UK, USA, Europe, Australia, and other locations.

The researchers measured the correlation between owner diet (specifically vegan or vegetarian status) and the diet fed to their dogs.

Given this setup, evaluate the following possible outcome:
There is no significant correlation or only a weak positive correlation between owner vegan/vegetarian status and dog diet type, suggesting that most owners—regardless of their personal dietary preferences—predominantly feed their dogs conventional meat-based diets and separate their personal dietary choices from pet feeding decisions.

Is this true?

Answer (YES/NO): NO